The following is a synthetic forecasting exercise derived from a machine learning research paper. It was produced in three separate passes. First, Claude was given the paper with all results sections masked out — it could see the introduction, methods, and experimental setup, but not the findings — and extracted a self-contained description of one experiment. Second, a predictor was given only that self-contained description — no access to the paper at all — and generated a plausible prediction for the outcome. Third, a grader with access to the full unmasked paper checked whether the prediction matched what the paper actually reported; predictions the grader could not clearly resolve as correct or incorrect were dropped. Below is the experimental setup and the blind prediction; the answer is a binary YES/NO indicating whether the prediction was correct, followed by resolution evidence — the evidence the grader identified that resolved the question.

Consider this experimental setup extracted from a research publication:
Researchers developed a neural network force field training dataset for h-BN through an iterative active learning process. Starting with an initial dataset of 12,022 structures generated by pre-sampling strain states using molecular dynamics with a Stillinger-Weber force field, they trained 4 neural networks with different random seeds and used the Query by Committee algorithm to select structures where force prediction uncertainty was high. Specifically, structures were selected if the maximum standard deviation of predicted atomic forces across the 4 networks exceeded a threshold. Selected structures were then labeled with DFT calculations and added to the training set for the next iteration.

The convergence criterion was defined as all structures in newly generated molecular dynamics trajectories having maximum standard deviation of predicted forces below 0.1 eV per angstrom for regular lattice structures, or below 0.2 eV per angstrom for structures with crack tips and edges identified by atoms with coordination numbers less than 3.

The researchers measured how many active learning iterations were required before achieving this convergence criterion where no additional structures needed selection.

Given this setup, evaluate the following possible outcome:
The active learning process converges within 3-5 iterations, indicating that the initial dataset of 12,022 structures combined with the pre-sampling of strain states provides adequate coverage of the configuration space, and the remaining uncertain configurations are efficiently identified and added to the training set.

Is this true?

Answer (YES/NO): NO